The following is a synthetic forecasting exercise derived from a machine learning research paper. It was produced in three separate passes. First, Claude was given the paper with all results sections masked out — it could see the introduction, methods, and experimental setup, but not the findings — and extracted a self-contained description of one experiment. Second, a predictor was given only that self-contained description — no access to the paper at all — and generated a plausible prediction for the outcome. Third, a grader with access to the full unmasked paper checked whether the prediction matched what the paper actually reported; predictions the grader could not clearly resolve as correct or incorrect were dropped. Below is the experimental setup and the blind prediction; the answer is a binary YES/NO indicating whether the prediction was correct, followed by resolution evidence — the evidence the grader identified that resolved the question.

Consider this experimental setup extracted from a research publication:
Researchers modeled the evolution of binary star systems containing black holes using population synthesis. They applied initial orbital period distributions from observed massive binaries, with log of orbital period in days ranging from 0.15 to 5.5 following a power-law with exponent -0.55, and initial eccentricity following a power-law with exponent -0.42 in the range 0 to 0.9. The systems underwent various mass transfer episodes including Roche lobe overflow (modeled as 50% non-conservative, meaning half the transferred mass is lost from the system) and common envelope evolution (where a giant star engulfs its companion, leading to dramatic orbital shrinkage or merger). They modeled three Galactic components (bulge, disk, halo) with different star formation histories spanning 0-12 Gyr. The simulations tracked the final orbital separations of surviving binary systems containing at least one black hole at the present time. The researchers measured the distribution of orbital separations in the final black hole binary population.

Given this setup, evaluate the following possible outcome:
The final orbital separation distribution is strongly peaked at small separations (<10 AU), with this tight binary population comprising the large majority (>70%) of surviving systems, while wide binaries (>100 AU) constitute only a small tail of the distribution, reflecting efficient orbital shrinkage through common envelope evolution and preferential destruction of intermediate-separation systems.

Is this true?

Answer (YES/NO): NO